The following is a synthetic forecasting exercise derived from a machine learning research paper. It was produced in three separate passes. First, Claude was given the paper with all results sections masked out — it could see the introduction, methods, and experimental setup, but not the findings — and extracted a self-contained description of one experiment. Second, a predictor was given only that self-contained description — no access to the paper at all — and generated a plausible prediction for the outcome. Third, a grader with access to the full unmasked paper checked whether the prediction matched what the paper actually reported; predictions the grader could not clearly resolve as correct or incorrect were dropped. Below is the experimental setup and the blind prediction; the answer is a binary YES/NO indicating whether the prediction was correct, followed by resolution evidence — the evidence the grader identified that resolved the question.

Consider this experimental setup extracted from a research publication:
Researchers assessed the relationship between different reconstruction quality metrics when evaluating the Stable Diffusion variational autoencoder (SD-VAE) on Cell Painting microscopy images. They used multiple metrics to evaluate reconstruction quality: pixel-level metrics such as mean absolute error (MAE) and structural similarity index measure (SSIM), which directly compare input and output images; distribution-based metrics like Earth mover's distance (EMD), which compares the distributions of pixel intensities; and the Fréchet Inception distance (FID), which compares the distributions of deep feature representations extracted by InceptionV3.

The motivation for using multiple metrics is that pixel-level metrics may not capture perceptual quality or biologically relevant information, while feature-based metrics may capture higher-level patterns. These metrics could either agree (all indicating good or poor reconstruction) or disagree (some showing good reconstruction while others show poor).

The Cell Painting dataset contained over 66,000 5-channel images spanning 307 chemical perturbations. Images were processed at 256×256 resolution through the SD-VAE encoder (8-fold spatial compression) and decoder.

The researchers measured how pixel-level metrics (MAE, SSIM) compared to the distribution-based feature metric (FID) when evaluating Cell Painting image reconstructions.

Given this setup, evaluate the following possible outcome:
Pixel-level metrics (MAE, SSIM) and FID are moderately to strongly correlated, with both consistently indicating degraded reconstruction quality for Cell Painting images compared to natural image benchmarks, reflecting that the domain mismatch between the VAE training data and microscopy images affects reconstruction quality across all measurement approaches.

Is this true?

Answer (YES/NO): NO